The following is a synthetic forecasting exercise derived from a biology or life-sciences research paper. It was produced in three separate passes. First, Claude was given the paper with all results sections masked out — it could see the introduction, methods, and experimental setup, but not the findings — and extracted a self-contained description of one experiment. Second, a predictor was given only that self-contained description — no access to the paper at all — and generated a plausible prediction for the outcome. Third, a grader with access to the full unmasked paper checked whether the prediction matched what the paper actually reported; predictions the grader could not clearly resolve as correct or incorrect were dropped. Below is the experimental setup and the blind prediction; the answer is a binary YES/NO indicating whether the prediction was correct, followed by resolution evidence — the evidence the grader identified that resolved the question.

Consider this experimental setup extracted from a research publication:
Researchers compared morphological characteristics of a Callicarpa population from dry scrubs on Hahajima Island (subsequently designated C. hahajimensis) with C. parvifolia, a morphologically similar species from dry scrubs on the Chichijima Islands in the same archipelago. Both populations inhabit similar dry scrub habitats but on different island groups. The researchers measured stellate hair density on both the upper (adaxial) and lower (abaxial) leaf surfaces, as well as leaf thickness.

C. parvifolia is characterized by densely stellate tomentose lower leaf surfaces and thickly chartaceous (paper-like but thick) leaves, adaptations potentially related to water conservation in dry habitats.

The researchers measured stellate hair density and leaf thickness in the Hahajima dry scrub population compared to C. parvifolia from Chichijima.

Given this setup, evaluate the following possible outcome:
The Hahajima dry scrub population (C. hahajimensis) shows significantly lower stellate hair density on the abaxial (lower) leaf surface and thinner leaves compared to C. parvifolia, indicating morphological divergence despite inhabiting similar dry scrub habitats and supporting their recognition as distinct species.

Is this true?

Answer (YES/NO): YES